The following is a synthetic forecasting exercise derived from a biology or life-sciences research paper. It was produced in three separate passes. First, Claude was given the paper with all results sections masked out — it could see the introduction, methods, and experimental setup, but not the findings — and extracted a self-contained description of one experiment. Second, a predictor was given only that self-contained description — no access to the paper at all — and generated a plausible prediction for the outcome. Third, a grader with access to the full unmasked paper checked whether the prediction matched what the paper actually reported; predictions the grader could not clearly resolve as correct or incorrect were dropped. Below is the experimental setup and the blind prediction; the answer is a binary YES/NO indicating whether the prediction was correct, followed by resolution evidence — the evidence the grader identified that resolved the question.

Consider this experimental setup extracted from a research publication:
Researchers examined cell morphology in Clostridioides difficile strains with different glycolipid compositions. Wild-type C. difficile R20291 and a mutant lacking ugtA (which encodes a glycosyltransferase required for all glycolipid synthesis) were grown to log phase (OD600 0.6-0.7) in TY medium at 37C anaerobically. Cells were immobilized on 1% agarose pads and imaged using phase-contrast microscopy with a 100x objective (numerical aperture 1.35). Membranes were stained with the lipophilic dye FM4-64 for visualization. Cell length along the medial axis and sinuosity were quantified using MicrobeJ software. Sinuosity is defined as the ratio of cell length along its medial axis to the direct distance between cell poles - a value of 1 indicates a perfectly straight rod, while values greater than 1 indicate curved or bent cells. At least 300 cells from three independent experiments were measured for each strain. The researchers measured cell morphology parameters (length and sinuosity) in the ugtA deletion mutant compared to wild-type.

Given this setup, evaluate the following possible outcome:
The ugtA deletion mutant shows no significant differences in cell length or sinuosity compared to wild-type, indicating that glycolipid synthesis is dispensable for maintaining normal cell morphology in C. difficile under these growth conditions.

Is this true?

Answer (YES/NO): NO